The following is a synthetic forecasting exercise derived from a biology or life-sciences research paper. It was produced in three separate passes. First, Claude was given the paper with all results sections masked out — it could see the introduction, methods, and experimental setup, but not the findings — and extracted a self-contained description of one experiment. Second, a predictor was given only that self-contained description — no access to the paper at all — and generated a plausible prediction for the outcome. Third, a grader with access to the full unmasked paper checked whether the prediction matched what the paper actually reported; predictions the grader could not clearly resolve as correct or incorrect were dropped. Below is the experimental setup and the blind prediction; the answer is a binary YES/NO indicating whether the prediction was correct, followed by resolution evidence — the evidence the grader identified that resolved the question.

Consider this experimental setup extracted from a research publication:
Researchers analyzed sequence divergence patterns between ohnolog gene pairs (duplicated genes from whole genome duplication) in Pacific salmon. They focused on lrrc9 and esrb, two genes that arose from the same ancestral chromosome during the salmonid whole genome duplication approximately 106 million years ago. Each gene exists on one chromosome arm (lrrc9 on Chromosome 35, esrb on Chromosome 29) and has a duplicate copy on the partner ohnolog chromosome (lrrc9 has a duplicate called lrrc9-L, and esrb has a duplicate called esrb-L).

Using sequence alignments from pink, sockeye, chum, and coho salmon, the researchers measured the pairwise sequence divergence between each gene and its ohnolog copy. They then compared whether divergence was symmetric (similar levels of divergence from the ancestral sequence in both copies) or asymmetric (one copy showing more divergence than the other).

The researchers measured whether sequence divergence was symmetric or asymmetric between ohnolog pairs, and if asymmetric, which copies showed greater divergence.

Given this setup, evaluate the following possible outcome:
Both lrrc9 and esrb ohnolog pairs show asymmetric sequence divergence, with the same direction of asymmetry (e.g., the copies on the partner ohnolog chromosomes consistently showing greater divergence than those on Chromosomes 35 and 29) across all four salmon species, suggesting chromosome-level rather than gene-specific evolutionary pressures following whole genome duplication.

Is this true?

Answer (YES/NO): NO